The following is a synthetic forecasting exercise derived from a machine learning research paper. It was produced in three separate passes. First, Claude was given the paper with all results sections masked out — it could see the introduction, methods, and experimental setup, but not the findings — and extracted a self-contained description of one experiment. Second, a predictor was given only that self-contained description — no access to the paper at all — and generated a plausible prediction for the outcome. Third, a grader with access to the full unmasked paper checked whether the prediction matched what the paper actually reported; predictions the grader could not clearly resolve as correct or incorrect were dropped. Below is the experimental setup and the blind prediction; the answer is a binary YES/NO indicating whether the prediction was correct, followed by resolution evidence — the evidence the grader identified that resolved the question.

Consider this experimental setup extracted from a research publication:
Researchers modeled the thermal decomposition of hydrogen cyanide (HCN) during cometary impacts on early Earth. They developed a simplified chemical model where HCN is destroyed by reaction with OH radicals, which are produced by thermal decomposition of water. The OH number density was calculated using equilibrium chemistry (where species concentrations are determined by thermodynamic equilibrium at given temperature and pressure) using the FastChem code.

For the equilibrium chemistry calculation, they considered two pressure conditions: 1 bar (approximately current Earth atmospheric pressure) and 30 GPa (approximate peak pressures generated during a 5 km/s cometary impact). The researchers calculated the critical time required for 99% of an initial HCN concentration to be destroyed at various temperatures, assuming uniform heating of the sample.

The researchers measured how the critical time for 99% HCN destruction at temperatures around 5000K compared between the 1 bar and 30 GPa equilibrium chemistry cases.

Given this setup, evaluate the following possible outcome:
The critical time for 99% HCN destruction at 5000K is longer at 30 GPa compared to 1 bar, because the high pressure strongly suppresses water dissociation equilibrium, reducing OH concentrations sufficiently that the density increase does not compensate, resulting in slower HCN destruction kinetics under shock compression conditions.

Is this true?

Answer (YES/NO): NO